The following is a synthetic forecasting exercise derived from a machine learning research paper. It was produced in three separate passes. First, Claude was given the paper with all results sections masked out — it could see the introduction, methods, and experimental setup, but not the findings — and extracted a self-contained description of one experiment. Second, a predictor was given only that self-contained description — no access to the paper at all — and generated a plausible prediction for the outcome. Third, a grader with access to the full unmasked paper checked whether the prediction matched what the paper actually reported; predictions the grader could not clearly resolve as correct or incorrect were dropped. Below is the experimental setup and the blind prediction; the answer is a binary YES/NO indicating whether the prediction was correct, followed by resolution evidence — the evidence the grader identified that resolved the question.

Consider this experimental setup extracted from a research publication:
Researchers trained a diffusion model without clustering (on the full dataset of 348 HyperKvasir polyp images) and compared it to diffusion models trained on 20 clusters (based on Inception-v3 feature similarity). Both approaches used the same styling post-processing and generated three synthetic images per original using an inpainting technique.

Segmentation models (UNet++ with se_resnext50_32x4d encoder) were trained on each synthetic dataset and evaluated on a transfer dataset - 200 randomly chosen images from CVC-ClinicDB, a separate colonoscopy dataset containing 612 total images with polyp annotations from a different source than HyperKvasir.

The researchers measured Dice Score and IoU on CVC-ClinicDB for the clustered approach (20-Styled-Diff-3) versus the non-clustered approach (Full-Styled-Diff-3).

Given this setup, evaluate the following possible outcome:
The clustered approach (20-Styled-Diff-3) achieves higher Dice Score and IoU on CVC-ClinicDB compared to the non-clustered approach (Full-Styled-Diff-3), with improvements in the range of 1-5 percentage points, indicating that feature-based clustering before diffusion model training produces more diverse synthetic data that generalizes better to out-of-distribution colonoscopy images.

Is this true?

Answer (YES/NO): NO